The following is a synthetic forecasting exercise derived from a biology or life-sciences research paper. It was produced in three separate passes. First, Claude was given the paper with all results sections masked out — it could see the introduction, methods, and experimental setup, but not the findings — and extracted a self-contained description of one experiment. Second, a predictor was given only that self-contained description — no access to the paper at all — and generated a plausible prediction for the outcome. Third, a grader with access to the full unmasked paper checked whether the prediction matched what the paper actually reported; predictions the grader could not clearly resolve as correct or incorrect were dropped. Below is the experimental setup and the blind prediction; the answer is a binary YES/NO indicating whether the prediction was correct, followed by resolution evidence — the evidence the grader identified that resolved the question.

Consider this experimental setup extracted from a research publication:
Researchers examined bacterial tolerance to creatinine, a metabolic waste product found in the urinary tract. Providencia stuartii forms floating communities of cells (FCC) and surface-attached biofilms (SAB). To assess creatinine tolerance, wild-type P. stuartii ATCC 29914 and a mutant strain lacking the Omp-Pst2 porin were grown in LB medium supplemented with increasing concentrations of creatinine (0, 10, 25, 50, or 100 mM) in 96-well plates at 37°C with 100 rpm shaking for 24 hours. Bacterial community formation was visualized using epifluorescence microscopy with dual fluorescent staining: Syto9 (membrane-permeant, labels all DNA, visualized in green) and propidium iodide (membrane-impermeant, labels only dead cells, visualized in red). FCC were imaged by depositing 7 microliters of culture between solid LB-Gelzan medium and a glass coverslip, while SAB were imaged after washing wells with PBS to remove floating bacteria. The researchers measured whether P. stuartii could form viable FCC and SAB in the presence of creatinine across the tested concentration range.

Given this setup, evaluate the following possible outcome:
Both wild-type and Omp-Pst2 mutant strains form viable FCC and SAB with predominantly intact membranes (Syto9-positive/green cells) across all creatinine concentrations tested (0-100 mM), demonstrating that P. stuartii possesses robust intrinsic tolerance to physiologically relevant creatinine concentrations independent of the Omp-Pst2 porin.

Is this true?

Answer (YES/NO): YES